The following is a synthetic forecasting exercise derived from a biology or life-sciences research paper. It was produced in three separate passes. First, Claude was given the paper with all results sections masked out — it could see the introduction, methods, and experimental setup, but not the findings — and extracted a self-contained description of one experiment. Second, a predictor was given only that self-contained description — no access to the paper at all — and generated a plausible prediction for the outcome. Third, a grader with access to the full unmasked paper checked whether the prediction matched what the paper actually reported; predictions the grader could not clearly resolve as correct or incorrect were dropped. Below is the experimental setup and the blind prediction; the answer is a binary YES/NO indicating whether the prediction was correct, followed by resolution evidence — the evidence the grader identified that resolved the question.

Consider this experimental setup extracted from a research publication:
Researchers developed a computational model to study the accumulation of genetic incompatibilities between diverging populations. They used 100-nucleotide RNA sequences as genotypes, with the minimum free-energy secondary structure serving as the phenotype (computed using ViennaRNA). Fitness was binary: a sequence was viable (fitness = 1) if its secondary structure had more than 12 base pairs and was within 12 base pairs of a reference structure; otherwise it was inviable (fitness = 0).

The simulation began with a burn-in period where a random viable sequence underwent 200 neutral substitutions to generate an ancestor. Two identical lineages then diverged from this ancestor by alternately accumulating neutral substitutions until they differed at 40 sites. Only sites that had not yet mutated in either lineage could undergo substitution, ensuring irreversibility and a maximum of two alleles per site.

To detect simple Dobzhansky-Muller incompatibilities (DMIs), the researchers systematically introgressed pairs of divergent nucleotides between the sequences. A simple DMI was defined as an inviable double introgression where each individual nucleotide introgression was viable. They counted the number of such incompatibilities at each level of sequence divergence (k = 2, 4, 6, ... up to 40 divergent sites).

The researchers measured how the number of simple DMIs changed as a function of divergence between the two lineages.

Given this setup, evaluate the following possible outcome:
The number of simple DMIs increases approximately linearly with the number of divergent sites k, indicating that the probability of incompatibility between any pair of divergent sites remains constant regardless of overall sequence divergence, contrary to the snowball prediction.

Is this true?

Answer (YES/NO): NO